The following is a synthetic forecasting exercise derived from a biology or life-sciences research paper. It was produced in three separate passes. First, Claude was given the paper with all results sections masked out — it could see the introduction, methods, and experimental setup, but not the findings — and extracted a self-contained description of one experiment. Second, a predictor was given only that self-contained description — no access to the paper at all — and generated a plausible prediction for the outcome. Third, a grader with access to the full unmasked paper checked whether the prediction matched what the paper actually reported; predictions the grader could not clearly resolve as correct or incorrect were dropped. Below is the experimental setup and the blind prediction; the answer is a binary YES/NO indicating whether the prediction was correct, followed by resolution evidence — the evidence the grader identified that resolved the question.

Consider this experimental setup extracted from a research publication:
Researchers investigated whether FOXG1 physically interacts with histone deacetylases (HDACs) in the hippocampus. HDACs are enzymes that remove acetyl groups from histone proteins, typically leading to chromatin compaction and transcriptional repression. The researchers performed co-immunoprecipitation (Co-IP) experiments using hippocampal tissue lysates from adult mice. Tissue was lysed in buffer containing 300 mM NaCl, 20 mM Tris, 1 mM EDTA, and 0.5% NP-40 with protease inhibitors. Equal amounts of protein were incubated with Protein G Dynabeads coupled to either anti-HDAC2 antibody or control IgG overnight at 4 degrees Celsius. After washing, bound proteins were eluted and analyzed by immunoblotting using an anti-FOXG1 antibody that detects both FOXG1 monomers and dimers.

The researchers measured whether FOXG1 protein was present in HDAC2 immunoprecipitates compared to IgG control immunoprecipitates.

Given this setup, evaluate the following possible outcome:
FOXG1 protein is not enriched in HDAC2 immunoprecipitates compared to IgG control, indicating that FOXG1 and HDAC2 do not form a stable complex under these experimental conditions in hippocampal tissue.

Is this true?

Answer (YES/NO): NO